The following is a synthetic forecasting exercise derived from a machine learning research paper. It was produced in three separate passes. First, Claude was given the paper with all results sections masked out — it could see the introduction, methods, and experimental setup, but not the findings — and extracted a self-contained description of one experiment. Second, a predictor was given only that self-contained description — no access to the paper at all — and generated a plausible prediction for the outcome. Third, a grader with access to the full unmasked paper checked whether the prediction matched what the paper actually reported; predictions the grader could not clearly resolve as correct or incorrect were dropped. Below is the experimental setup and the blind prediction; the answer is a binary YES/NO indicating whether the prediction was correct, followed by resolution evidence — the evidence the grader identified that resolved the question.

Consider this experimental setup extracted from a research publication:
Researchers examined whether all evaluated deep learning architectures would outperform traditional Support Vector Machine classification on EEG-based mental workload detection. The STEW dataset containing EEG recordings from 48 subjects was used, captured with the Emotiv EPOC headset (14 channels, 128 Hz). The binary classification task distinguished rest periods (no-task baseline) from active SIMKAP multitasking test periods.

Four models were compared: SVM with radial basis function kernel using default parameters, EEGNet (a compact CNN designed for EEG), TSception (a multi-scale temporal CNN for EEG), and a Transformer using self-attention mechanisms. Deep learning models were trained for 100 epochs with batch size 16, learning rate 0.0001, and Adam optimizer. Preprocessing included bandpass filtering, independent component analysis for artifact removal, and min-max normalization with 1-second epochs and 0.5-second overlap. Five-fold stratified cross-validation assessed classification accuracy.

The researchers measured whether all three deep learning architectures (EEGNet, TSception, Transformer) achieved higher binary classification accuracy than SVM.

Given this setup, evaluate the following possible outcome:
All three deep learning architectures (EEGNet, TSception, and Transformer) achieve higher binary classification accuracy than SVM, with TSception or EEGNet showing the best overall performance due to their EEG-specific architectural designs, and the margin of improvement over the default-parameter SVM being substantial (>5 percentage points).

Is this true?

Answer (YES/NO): NO